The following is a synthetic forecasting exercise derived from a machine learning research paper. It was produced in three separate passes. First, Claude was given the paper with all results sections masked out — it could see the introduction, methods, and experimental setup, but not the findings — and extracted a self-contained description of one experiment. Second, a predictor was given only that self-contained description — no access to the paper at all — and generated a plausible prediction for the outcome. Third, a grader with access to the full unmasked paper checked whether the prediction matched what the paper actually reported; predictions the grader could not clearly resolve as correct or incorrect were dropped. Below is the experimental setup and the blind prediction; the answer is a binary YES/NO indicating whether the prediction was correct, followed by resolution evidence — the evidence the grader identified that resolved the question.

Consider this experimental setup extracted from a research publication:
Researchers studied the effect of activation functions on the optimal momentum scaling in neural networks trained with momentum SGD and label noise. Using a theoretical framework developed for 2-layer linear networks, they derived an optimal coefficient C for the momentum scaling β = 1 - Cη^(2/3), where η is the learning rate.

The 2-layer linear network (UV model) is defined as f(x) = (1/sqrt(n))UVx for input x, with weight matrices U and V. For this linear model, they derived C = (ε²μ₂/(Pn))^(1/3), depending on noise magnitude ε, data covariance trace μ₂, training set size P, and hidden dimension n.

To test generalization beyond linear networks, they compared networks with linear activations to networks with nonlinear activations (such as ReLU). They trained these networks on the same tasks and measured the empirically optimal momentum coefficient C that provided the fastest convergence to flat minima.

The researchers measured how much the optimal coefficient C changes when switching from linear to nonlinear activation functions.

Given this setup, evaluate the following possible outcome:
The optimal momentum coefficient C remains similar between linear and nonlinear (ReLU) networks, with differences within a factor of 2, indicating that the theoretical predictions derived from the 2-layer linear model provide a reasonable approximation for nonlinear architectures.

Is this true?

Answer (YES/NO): YES